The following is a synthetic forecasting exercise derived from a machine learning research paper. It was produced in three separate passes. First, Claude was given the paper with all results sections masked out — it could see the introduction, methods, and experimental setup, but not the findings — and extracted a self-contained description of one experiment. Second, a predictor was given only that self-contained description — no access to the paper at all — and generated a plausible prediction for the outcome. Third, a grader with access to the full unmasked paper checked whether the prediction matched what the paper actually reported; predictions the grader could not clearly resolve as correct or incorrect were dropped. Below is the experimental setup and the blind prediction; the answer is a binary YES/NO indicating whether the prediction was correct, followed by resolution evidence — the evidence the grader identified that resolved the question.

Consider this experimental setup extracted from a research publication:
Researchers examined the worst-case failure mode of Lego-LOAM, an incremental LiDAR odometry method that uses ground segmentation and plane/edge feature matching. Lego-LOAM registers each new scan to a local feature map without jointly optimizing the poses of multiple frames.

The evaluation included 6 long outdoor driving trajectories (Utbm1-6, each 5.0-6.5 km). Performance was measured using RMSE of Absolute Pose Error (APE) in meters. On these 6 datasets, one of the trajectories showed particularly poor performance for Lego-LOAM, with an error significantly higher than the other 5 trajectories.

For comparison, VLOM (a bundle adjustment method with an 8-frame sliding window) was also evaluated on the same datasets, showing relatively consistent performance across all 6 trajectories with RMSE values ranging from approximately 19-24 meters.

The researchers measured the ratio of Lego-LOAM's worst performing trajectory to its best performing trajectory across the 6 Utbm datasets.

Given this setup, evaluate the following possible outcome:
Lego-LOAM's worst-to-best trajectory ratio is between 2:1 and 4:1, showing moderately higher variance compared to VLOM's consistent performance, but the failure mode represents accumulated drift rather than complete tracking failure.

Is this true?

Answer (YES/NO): NO